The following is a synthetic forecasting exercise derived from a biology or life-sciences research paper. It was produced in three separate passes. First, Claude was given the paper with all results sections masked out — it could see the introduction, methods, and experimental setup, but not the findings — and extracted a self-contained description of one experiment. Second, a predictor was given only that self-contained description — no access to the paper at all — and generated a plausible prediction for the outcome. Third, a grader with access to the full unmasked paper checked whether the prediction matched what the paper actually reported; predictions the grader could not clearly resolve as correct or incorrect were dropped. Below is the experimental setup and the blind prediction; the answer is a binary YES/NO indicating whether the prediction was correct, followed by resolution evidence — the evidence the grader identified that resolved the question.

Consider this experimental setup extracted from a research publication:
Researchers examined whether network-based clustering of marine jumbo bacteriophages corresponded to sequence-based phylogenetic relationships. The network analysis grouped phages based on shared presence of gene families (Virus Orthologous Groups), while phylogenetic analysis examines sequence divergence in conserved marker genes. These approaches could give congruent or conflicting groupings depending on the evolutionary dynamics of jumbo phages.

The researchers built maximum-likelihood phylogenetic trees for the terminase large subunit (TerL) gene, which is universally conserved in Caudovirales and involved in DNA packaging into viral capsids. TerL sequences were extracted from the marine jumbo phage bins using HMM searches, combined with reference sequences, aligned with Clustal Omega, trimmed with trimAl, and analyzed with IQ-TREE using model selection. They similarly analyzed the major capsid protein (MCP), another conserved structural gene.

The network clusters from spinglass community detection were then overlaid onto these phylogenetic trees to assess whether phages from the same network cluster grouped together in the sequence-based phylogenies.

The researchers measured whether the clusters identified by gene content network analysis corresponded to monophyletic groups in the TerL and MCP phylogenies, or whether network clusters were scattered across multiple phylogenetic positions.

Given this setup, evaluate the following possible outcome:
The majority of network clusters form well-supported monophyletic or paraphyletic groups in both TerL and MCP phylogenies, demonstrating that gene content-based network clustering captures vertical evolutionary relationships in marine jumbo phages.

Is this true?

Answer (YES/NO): YES